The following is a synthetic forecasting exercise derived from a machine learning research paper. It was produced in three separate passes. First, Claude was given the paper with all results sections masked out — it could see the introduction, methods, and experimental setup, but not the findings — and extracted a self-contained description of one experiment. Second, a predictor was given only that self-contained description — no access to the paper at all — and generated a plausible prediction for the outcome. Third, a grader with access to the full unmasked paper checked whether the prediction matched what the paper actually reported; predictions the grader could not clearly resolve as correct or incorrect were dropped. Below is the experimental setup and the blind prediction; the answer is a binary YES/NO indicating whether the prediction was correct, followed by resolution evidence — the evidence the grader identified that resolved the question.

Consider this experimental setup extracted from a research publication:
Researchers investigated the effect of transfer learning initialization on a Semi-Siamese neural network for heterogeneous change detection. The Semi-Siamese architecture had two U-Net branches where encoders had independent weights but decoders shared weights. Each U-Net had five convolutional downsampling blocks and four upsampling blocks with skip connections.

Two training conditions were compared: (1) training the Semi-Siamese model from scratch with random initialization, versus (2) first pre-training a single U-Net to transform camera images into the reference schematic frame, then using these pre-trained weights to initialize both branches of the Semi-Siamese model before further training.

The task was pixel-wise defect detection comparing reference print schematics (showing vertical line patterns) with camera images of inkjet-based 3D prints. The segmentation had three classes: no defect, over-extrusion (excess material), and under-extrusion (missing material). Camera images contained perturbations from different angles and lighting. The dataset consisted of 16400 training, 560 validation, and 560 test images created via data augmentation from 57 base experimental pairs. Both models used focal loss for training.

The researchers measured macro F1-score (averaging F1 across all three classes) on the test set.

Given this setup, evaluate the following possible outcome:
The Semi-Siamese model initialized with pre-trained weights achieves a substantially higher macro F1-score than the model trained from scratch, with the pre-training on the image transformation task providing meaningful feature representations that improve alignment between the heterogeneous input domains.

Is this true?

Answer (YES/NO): NO